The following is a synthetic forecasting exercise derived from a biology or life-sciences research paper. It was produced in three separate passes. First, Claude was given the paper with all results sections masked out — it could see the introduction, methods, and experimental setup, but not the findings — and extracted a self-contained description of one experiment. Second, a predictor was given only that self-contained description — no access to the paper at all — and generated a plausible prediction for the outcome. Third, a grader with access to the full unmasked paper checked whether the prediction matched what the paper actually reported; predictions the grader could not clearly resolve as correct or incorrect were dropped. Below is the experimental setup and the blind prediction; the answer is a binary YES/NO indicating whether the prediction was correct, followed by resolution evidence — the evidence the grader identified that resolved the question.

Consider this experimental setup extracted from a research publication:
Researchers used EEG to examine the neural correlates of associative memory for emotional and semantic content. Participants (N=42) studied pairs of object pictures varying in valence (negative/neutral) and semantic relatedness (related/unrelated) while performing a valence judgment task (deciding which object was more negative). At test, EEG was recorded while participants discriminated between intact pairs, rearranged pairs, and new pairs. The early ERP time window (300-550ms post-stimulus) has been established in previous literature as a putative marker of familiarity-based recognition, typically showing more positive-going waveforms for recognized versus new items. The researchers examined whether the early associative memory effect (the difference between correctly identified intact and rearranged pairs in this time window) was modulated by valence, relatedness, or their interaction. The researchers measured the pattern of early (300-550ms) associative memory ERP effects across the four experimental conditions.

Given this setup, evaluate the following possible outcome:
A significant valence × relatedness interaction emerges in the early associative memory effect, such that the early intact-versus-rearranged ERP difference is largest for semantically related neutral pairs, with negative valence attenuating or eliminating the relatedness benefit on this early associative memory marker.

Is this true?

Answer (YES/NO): NO